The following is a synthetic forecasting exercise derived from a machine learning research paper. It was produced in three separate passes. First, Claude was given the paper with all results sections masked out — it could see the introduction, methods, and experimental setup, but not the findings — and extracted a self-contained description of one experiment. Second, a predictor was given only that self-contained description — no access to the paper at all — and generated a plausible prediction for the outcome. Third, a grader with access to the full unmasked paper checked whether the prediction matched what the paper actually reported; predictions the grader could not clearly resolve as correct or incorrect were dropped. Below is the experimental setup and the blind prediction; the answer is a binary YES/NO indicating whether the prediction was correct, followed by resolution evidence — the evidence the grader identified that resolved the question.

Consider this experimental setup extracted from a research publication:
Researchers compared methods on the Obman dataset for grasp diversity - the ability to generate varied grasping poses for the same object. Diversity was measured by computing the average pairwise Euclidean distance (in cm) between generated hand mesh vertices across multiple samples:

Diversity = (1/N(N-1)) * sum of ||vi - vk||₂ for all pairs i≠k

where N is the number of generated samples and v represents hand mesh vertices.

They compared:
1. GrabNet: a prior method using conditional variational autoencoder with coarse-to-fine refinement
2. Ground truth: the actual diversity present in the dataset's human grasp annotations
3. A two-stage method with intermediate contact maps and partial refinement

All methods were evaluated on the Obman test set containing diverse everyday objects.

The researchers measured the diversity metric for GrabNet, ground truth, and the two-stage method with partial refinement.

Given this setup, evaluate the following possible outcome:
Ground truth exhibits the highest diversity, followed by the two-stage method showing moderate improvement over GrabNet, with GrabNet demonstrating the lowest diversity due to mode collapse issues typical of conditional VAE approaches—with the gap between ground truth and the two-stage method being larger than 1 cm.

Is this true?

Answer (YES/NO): NO